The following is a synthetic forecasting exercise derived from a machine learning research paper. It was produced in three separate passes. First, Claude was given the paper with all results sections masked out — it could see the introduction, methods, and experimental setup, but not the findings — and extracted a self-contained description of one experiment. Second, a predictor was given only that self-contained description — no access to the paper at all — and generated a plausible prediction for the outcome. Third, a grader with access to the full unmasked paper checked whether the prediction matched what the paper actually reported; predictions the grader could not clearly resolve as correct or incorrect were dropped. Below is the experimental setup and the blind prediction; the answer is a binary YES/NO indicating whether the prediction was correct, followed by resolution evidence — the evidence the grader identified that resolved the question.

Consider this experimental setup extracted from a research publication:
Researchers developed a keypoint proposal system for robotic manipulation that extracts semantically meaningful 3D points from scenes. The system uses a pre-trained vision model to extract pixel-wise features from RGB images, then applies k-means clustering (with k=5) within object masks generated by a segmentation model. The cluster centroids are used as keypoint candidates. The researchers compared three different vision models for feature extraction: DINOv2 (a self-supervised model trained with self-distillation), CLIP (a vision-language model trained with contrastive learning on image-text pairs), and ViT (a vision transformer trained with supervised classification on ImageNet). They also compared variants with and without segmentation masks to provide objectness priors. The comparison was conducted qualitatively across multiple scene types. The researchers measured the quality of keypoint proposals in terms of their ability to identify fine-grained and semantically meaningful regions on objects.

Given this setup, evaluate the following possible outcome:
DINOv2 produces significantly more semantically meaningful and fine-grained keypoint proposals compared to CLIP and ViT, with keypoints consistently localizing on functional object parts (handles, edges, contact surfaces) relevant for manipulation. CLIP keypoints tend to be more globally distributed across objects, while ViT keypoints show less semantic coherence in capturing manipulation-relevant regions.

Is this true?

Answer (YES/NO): NO